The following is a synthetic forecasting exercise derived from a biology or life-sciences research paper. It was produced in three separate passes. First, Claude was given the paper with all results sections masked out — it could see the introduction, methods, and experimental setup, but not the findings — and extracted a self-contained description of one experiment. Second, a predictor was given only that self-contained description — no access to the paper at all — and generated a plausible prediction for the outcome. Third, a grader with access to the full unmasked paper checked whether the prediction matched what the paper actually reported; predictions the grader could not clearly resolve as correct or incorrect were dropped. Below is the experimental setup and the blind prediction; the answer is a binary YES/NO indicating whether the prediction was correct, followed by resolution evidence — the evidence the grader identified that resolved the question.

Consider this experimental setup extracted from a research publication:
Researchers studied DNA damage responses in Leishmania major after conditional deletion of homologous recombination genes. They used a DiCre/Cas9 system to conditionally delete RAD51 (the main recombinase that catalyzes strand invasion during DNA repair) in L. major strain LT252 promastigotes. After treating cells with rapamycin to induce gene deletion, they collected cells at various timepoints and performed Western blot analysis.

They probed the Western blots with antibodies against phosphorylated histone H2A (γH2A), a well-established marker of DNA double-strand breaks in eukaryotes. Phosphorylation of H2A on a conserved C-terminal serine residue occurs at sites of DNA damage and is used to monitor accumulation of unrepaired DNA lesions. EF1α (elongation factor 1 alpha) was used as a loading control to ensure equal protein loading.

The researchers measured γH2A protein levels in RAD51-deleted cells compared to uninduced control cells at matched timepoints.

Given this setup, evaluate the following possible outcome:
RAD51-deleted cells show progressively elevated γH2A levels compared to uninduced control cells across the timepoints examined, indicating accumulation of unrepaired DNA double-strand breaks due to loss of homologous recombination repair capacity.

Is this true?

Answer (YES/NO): YES